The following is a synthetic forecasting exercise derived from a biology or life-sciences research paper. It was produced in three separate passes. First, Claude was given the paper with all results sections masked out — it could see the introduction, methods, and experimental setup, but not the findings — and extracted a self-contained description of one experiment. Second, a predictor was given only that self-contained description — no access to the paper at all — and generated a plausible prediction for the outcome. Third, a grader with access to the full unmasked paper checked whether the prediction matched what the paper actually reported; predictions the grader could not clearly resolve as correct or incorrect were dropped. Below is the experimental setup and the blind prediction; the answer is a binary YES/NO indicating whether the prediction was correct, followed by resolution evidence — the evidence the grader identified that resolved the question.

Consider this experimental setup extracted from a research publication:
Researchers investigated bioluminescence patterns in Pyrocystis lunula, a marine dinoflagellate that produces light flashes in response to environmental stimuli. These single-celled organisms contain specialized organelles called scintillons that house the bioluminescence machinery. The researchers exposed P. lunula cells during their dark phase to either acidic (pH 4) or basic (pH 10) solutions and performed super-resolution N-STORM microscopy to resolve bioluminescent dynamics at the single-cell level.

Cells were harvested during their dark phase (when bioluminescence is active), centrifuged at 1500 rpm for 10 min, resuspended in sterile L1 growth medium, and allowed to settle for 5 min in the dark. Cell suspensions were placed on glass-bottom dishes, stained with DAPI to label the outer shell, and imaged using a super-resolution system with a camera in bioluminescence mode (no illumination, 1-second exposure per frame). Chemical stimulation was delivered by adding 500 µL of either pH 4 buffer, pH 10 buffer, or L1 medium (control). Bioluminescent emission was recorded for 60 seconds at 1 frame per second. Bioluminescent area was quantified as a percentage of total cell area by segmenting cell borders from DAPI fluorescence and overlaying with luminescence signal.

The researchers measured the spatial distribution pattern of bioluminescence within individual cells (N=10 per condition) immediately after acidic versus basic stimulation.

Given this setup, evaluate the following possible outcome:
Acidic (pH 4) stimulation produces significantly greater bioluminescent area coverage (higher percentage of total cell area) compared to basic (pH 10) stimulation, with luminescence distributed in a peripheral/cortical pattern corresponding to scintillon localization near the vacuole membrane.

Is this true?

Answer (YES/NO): NO